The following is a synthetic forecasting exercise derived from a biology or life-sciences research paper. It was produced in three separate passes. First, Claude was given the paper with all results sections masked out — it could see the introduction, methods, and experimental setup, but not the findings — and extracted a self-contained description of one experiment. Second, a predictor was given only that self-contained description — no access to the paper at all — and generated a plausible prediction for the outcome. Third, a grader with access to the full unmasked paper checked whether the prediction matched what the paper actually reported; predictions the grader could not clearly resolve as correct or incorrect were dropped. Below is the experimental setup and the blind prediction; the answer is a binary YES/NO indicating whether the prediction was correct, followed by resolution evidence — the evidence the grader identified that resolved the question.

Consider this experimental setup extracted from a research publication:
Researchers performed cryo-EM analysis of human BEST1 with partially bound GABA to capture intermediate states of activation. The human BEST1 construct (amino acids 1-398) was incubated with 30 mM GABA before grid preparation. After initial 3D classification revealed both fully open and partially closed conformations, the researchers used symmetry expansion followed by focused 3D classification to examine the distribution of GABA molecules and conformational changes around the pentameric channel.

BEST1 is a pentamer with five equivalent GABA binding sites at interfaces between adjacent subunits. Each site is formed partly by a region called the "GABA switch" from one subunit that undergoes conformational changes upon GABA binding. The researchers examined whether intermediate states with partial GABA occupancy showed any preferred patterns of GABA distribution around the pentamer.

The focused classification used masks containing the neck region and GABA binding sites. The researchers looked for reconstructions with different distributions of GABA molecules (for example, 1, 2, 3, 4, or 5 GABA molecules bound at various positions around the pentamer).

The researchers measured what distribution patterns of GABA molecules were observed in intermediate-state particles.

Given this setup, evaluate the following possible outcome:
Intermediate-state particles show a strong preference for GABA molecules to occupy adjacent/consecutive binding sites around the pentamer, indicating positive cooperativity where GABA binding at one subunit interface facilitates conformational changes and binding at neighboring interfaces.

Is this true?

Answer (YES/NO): NO